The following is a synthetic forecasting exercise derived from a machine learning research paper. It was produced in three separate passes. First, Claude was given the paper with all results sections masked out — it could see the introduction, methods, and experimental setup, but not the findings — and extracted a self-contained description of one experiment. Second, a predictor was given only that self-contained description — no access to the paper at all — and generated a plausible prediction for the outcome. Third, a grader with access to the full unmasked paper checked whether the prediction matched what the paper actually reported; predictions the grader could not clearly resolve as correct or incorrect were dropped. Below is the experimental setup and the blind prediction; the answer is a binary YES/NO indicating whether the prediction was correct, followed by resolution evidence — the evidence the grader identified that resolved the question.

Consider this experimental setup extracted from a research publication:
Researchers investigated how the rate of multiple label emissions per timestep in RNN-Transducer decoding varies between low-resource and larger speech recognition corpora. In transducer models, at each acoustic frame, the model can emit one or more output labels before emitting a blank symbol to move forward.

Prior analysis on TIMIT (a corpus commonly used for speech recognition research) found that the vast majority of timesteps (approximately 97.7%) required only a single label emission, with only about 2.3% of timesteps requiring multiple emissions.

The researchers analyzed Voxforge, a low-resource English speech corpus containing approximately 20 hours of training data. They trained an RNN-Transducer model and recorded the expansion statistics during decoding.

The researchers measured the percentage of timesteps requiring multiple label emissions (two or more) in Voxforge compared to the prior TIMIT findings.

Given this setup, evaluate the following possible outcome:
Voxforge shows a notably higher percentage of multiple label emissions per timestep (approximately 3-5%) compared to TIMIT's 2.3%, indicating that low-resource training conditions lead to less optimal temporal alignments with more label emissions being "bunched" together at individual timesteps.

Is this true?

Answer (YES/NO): NO